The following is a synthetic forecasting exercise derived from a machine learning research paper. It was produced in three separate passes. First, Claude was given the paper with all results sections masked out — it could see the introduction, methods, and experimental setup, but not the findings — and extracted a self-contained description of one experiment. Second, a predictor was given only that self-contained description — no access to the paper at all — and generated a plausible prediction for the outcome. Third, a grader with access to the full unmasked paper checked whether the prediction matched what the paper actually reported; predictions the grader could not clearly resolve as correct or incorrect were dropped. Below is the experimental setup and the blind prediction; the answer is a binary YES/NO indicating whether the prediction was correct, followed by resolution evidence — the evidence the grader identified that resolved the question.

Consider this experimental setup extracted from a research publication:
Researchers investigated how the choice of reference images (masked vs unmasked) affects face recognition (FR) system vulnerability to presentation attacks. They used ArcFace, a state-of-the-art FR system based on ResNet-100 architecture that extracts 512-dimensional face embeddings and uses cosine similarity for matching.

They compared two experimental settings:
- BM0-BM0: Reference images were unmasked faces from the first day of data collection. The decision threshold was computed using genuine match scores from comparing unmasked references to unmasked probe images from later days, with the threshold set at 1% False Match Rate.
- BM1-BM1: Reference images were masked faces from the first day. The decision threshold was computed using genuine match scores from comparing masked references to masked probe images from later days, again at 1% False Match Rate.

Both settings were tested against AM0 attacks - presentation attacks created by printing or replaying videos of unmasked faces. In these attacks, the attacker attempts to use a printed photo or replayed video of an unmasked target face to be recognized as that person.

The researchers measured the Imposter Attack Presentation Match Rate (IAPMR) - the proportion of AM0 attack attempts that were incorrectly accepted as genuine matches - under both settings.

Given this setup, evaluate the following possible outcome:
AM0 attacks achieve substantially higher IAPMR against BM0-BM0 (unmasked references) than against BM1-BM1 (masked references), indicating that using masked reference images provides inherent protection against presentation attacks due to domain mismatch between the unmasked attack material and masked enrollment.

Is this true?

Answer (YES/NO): YES